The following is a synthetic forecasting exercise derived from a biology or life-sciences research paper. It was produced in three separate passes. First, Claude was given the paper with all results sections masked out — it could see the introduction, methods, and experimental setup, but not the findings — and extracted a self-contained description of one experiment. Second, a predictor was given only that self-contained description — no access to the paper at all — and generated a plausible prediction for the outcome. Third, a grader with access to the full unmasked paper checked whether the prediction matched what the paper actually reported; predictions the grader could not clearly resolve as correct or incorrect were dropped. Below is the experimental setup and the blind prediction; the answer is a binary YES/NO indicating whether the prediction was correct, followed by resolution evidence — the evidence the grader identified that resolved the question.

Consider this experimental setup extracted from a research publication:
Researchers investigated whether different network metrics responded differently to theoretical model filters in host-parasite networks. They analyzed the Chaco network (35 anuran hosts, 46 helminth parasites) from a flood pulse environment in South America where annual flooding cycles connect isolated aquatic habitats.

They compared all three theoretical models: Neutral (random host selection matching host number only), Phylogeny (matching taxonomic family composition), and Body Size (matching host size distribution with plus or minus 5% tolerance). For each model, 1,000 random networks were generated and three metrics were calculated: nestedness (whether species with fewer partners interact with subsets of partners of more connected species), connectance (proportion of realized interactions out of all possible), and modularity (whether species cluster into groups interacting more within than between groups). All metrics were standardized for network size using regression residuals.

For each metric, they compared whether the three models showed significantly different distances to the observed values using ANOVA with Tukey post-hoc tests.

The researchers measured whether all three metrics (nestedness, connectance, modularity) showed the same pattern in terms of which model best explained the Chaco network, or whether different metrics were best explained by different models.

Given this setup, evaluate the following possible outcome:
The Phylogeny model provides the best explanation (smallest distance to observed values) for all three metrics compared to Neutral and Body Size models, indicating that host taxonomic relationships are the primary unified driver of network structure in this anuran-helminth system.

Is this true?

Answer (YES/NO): NO